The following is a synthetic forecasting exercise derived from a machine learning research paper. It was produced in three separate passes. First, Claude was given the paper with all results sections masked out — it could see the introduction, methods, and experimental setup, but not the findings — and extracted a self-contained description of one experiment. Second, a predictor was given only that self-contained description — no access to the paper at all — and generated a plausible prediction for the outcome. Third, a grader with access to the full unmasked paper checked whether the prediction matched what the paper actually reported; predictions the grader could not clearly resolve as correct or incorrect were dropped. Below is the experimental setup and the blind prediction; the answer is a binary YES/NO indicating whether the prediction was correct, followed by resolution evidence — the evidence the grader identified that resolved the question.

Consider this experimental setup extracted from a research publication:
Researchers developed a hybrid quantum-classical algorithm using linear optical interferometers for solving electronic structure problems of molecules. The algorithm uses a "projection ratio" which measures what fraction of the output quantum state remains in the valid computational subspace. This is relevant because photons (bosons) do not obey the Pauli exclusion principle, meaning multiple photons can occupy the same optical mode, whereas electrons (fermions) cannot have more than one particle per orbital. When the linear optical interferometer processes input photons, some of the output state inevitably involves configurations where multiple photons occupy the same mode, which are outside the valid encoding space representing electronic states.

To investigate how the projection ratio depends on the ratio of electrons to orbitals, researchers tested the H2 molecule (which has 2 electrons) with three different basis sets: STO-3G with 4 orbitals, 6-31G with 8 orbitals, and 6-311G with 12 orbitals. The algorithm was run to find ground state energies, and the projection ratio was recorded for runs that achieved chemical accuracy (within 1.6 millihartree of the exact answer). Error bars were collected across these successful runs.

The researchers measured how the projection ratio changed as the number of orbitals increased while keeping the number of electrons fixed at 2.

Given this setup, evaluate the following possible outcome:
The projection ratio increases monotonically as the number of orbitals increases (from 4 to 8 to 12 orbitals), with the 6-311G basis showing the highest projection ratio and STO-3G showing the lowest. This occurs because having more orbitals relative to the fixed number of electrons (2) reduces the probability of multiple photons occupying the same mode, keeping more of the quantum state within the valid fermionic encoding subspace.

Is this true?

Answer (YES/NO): YES